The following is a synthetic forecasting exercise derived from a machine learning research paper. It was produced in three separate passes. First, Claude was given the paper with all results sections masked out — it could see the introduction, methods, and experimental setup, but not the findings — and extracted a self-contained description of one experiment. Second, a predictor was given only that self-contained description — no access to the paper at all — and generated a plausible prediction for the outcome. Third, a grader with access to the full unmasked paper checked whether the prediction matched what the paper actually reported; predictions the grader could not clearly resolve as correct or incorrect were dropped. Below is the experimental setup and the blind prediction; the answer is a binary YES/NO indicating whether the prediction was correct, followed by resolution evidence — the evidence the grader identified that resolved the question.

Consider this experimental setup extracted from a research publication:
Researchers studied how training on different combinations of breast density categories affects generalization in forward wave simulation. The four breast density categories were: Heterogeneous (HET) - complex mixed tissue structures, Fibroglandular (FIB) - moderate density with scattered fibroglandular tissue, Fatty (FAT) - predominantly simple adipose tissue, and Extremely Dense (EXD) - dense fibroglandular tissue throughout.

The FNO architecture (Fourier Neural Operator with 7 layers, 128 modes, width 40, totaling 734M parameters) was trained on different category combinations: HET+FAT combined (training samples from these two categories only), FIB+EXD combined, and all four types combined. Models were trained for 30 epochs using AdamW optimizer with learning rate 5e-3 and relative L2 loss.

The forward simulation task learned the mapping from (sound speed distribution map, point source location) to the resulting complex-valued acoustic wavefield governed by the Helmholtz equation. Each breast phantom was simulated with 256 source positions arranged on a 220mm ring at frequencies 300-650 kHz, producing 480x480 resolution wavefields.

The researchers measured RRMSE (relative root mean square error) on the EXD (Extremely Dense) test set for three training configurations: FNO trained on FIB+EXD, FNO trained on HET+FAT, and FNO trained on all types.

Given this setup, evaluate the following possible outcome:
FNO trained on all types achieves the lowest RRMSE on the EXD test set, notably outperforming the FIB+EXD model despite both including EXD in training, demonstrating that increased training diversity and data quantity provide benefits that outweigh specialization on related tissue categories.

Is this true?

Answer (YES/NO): NO